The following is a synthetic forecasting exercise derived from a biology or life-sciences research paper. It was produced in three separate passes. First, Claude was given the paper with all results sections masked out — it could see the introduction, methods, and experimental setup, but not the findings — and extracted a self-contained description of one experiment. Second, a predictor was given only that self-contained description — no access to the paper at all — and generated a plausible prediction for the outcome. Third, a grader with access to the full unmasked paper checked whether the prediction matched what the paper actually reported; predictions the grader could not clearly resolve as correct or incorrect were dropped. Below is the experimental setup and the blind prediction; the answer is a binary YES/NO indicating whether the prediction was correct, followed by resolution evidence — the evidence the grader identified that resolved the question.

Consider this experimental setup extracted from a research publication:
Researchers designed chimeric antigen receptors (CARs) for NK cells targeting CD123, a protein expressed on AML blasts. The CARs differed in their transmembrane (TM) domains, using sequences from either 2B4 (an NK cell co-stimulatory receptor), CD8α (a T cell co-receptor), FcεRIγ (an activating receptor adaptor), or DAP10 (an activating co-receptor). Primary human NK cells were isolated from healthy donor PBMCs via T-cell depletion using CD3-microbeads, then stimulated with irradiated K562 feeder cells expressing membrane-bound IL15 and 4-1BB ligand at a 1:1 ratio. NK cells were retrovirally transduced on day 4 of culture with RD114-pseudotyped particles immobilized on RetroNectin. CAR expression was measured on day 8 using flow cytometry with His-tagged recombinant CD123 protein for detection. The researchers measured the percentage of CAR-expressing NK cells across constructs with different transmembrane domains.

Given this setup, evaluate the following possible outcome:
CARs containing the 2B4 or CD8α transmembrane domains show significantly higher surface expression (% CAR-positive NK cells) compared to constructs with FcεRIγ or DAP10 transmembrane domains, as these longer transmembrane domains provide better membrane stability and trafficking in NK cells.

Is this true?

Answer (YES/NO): YES